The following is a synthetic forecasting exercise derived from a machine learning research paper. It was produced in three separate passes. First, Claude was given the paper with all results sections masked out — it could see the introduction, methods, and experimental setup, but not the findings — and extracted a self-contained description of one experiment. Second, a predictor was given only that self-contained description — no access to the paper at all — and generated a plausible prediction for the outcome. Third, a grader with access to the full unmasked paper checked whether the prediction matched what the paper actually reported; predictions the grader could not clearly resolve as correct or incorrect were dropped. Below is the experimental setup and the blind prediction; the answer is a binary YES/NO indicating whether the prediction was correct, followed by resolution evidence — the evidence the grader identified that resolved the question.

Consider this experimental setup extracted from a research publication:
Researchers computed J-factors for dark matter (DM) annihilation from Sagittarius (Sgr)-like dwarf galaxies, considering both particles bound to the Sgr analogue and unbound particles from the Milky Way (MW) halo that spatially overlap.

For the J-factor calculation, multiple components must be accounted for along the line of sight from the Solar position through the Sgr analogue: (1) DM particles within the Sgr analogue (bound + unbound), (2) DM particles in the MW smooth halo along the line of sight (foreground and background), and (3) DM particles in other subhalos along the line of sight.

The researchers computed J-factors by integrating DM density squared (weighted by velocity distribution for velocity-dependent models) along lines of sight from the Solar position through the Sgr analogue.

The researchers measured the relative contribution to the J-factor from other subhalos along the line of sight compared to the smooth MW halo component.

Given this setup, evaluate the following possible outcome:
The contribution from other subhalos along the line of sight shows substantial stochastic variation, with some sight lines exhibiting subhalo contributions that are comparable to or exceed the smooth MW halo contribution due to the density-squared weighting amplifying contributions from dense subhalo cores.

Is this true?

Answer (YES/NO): NO